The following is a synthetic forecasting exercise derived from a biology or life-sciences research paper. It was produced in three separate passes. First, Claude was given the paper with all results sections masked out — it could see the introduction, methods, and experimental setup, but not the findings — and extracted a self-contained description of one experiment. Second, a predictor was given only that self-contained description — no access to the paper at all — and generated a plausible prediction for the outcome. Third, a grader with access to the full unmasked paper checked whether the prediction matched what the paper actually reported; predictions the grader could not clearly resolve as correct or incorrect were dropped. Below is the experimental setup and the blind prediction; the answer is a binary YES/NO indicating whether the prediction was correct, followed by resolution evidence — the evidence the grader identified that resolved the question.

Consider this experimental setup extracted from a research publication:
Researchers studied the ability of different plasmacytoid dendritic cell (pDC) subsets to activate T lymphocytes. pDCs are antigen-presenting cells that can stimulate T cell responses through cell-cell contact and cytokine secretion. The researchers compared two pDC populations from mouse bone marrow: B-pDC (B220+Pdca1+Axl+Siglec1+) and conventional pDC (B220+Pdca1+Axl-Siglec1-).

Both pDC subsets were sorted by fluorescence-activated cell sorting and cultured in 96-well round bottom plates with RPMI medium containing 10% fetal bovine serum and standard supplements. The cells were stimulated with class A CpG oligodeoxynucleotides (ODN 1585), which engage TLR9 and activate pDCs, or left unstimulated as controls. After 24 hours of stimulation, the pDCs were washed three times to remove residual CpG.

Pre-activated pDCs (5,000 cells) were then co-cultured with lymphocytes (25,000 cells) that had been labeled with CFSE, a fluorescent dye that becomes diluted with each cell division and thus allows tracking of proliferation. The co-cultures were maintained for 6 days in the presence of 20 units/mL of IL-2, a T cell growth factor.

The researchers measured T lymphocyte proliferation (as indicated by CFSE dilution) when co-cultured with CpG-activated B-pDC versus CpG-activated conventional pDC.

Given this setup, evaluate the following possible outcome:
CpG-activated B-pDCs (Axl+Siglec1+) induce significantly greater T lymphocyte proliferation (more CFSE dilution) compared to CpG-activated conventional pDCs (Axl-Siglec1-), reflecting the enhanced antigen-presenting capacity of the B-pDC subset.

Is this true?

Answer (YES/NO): YES